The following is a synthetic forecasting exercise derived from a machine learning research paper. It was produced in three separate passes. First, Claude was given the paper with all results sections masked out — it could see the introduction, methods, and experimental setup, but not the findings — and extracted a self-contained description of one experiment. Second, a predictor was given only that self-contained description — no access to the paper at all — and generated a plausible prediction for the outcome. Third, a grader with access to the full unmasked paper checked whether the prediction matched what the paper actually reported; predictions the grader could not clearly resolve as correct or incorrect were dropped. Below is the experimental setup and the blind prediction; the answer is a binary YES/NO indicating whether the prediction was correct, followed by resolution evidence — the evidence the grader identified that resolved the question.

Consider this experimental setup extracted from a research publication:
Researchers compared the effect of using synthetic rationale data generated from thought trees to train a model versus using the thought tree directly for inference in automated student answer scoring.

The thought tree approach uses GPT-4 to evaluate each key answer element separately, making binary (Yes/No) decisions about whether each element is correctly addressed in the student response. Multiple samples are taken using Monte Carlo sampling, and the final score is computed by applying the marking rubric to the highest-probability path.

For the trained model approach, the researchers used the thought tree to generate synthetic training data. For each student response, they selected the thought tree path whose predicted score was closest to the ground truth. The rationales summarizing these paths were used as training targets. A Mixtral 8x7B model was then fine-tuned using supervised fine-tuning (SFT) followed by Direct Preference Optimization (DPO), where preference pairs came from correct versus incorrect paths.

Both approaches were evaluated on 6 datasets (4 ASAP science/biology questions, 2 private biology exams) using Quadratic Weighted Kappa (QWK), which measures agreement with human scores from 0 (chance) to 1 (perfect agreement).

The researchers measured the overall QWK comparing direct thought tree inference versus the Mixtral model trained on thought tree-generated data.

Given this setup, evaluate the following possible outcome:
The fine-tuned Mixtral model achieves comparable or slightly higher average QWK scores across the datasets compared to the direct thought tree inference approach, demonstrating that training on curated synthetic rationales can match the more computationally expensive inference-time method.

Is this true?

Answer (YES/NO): NO